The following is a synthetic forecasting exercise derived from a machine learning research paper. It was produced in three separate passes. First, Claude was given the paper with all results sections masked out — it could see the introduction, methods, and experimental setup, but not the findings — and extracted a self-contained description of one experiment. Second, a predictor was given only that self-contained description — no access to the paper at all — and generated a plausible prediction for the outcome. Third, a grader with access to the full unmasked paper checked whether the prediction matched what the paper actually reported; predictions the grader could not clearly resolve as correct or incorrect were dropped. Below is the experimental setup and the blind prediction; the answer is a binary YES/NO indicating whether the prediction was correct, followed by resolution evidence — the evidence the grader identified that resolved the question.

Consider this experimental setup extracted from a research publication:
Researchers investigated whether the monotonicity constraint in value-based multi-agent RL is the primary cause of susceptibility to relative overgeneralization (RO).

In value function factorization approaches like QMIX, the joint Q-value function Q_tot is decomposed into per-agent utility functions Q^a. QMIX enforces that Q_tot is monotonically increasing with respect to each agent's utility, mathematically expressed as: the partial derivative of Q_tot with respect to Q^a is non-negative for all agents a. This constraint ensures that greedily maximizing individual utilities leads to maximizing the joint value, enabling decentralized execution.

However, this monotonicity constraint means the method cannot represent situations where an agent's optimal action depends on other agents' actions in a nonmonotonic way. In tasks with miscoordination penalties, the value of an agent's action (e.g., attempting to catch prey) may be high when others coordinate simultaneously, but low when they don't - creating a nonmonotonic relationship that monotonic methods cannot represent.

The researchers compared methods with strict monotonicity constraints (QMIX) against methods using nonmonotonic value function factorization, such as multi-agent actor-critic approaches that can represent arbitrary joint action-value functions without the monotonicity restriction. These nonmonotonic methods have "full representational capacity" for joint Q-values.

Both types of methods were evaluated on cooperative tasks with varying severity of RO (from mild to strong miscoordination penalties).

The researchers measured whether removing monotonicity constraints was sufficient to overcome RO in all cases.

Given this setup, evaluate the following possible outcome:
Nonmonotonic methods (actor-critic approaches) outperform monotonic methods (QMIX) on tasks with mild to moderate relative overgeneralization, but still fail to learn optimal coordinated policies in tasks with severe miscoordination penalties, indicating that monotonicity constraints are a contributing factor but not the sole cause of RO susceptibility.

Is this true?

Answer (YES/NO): YES